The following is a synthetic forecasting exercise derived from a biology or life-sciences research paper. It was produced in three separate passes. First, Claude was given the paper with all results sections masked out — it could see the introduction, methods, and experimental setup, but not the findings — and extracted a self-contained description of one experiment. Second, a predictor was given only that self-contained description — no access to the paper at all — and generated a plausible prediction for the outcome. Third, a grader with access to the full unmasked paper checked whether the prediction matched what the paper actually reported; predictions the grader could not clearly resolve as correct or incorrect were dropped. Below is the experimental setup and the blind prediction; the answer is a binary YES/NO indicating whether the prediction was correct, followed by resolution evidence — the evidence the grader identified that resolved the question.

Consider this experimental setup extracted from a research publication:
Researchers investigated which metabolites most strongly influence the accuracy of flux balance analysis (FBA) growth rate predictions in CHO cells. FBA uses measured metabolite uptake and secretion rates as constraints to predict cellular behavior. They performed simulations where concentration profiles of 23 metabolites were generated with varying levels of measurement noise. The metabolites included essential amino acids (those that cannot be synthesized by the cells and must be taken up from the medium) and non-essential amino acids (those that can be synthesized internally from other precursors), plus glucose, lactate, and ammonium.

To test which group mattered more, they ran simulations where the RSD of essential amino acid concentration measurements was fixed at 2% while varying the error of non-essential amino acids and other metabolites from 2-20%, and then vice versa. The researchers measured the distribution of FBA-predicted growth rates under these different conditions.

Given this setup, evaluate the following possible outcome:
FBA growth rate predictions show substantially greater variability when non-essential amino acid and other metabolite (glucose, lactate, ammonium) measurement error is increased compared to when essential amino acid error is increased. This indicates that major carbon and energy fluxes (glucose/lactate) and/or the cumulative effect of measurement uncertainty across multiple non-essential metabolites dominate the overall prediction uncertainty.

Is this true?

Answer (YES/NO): NO